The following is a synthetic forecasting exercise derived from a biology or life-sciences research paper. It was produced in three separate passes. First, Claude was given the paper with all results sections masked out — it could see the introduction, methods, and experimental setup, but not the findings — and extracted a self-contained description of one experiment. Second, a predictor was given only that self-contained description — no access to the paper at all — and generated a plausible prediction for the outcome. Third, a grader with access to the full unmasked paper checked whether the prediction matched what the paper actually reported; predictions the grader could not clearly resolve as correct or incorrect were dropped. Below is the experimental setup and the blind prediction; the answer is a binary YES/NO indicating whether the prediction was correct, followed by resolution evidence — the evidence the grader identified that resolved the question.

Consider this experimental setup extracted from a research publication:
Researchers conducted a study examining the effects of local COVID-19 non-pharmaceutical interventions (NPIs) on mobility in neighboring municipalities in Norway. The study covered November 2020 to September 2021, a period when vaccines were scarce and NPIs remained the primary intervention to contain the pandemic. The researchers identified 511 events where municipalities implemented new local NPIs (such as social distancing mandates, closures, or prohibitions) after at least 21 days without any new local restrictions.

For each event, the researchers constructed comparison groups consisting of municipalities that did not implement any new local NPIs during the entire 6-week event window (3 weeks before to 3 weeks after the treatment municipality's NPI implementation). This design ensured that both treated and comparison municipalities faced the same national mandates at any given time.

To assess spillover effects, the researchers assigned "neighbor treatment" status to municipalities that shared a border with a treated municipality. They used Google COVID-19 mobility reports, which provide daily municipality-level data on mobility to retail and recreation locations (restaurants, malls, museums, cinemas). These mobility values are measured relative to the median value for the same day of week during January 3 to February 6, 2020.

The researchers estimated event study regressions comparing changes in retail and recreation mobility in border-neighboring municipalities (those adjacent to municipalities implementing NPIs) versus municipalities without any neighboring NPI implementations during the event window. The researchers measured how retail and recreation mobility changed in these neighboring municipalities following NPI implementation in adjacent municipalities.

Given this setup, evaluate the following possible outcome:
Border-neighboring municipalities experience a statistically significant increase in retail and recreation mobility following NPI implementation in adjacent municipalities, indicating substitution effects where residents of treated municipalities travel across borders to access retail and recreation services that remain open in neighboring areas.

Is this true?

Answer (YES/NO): YES